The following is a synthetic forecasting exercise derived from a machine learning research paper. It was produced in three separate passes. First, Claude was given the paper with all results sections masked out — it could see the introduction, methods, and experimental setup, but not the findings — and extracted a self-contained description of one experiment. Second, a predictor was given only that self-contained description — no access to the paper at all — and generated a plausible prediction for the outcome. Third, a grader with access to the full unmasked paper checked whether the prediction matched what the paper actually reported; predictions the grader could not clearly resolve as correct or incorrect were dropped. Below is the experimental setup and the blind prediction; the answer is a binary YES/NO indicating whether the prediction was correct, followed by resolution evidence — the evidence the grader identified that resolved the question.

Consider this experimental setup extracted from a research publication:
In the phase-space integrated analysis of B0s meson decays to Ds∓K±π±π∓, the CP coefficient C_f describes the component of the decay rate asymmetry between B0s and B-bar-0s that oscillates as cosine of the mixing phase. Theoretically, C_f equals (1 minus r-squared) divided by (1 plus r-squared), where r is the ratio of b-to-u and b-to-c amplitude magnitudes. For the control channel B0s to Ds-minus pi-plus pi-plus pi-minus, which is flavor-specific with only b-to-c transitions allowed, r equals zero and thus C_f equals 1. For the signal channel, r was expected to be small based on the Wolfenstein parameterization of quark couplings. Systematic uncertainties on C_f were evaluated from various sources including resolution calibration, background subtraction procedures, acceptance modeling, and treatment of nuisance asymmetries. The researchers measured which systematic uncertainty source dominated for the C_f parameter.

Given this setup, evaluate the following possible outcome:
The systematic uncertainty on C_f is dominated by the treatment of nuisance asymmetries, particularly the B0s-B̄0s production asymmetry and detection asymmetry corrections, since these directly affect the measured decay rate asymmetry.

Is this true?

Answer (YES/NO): NO